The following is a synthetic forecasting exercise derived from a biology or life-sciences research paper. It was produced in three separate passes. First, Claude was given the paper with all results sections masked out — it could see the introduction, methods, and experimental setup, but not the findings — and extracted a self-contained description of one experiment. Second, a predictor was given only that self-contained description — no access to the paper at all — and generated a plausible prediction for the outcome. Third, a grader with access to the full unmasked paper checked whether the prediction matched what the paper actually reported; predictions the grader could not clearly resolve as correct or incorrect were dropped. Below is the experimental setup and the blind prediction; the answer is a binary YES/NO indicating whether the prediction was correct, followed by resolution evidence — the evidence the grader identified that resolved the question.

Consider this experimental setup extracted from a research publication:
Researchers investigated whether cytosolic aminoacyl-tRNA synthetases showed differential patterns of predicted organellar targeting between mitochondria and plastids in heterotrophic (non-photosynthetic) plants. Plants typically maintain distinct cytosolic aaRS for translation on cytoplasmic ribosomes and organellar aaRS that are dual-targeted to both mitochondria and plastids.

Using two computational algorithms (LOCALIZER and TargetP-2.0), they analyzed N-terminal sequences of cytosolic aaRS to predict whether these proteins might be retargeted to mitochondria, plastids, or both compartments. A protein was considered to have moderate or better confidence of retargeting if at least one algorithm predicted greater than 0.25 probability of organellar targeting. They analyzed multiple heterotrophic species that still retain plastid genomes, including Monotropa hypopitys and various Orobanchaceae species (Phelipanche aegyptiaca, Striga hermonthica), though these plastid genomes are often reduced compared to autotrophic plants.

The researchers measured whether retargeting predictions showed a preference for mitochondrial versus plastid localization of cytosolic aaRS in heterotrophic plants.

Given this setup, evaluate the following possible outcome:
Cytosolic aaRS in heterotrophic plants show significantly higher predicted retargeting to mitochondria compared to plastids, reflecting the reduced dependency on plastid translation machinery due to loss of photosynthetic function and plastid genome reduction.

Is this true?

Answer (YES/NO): YES